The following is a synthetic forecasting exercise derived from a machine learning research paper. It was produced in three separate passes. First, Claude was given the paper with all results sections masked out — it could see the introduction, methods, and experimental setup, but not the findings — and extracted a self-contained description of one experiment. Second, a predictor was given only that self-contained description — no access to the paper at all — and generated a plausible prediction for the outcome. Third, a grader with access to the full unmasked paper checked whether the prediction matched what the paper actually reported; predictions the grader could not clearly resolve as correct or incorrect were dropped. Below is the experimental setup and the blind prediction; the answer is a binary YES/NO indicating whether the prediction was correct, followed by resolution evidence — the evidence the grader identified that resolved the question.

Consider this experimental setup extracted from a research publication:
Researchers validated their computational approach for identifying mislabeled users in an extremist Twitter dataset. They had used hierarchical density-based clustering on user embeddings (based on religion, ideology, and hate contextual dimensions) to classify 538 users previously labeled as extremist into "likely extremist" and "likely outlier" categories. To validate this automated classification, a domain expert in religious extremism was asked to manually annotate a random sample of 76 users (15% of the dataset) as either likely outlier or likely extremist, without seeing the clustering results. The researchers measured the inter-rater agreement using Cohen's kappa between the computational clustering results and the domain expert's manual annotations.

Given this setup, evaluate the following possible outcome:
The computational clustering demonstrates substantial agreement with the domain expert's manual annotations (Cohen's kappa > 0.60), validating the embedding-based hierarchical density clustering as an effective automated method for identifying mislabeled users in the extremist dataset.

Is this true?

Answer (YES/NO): YES